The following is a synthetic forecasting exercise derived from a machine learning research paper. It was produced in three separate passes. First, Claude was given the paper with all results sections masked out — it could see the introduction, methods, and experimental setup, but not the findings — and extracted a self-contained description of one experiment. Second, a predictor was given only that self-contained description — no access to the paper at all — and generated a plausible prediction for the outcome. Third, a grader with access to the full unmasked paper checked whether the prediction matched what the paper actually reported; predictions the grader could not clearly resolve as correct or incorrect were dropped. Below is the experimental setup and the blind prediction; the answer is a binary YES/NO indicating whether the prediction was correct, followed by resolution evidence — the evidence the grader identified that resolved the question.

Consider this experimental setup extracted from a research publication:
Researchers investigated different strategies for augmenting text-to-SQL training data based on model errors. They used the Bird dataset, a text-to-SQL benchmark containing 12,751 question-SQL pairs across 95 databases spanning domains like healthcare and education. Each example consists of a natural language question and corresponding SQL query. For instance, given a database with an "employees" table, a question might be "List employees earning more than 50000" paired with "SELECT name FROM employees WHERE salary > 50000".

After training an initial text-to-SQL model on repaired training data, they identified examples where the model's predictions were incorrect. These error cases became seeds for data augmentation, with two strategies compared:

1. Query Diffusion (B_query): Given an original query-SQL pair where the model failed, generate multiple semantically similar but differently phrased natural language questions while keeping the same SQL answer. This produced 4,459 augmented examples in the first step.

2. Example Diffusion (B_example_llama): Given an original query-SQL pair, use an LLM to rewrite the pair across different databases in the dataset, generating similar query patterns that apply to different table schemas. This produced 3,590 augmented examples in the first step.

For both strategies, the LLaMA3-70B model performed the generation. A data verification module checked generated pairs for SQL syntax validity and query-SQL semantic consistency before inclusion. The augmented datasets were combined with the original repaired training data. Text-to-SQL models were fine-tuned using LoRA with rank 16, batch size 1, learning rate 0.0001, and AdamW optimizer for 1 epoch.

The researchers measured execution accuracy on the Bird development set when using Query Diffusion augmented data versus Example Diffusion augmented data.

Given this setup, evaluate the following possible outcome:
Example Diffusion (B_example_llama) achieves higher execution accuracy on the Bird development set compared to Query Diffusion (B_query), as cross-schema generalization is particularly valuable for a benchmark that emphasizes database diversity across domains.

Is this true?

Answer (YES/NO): YES